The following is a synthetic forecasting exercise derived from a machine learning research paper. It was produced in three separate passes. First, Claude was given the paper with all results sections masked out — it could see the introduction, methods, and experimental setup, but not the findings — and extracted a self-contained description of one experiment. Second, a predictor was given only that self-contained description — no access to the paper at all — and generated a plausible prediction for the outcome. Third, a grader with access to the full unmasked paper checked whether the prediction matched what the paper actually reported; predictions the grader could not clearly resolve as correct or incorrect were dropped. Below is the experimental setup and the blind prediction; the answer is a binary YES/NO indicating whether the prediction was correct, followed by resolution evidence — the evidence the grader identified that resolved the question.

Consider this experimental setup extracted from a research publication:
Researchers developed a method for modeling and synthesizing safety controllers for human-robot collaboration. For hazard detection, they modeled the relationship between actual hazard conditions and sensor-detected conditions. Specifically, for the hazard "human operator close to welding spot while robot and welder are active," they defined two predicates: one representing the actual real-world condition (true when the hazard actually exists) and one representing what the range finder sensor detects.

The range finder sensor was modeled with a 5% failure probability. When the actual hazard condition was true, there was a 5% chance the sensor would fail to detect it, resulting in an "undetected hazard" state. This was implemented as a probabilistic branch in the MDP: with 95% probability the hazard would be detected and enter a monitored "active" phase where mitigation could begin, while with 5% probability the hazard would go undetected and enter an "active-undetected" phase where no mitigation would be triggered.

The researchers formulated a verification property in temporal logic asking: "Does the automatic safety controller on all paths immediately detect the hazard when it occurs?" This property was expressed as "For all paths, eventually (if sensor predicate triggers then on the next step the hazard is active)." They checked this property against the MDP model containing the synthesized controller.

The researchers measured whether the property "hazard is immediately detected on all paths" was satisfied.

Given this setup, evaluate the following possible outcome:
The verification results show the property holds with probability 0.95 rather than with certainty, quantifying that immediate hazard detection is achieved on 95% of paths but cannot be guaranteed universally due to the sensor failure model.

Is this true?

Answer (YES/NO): NO